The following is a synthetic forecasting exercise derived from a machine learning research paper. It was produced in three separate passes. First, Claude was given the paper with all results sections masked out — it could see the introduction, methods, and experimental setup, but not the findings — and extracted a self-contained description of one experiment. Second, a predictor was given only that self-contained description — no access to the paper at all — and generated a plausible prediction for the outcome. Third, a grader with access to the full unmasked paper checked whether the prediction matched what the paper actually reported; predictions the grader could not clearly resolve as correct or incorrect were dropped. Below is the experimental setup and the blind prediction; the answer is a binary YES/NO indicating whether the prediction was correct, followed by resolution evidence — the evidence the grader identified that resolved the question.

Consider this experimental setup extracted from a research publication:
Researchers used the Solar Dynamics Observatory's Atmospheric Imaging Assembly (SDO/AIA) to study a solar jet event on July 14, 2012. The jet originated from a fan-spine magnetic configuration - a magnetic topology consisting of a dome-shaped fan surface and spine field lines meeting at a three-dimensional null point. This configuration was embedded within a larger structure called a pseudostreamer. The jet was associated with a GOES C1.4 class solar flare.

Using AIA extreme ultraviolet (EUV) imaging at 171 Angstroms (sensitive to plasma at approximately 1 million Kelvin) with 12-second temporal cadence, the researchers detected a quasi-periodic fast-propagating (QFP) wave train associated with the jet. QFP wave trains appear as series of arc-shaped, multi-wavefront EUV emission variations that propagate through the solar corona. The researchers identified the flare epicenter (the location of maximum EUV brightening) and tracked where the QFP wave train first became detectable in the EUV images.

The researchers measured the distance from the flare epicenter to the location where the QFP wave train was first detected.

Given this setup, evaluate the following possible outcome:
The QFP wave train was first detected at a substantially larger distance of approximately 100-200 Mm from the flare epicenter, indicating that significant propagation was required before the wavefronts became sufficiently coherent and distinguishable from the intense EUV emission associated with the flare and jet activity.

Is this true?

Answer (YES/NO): NO